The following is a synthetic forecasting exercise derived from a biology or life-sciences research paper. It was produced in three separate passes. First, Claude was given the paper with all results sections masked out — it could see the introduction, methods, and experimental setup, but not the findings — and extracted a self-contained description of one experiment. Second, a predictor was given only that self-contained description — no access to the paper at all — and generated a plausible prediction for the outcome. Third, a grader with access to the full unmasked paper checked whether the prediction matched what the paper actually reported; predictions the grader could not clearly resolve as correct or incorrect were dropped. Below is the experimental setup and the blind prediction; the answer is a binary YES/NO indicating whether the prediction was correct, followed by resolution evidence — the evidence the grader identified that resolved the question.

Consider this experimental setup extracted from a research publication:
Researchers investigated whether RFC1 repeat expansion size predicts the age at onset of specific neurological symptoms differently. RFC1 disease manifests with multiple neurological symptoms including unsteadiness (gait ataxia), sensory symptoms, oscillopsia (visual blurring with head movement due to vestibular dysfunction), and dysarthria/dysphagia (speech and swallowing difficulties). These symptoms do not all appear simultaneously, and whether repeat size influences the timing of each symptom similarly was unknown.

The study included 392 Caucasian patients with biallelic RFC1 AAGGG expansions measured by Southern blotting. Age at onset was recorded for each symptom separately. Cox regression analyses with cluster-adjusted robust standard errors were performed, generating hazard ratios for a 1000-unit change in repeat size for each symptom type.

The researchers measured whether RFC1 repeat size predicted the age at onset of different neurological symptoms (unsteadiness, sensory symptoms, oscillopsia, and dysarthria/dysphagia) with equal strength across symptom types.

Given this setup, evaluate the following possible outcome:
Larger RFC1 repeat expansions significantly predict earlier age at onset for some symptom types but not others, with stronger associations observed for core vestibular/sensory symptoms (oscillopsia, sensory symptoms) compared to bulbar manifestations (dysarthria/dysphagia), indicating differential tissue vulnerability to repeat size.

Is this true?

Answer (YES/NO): NO